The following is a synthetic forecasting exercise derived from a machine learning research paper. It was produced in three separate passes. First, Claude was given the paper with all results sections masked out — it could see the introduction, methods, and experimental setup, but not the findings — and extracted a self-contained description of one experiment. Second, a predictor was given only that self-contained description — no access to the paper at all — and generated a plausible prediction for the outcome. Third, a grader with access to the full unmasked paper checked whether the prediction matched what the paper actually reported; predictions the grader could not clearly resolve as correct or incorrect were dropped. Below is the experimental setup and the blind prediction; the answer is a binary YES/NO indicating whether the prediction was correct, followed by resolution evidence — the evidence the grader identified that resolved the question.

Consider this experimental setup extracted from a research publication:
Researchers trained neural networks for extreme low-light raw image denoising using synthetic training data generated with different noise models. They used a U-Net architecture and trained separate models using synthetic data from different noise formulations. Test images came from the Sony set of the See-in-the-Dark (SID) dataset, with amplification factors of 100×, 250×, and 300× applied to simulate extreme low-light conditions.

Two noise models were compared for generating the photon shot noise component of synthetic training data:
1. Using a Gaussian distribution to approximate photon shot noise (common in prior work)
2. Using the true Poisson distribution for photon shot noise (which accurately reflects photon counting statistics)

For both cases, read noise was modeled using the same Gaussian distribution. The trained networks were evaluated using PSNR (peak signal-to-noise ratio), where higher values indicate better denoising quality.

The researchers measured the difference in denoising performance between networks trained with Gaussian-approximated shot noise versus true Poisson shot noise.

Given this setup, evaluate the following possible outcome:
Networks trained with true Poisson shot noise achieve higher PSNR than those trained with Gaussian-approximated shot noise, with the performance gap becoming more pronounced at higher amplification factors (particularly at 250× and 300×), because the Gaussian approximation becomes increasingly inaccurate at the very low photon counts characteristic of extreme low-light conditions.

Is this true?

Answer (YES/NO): YES